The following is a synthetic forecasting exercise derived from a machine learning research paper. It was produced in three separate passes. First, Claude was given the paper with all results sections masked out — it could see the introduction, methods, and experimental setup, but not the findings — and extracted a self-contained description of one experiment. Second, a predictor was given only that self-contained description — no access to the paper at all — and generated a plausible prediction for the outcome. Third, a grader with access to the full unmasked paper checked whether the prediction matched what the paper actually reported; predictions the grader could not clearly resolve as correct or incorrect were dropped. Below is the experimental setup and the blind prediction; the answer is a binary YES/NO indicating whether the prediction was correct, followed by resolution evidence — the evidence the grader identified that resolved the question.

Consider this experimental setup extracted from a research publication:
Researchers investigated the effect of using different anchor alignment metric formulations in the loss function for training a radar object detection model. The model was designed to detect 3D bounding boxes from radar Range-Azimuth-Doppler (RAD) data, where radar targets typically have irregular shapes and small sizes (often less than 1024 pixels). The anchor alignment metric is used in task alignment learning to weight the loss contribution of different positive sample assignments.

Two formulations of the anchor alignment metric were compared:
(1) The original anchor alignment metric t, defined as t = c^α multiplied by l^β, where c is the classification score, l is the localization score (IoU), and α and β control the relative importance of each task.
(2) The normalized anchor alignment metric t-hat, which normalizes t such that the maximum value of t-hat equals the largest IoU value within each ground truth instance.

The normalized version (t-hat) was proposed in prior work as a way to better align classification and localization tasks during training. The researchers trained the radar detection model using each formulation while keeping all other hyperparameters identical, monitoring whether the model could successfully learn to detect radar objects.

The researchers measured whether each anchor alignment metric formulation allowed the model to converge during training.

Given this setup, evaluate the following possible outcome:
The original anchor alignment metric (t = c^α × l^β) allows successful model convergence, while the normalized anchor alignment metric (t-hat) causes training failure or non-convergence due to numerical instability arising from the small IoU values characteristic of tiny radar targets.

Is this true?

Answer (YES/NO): NO